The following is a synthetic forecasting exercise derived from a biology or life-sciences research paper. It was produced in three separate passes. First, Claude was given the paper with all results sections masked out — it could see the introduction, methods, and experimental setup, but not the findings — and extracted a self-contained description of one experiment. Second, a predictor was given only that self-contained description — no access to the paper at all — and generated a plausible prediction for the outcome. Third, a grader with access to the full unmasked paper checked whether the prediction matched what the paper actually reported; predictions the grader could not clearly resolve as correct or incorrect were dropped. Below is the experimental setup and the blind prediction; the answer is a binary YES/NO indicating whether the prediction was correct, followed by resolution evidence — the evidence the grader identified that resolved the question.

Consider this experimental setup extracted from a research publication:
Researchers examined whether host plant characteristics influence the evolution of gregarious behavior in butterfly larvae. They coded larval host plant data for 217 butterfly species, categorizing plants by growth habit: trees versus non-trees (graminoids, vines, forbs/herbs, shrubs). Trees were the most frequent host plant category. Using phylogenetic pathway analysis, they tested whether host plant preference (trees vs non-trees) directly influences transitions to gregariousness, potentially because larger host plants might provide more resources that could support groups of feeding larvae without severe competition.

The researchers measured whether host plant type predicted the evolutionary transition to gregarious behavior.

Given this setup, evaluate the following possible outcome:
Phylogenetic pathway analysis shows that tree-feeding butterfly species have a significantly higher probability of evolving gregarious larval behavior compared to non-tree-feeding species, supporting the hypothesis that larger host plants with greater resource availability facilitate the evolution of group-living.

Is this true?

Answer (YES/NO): NO